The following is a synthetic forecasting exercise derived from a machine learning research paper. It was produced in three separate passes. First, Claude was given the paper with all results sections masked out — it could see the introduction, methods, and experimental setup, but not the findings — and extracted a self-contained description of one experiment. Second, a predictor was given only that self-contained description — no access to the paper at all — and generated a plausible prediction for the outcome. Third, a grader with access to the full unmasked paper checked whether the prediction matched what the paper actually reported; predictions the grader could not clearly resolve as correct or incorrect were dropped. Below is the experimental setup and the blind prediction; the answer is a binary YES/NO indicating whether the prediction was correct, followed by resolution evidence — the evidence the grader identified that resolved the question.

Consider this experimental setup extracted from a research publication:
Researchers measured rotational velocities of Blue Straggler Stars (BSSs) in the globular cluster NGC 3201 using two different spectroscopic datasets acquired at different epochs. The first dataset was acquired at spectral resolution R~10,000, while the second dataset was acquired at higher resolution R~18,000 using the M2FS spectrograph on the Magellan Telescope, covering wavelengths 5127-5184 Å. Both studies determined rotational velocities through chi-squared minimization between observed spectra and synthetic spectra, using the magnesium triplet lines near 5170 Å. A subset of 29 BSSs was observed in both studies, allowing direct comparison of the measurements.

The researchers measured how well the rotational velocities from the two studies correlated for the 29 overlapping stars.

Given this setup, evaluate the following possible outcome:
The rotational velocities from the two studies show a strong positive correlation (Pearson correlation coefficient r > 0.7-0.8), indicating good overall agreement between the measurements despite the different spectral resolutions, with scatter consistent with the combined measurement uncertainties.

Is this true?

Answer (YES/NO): NO